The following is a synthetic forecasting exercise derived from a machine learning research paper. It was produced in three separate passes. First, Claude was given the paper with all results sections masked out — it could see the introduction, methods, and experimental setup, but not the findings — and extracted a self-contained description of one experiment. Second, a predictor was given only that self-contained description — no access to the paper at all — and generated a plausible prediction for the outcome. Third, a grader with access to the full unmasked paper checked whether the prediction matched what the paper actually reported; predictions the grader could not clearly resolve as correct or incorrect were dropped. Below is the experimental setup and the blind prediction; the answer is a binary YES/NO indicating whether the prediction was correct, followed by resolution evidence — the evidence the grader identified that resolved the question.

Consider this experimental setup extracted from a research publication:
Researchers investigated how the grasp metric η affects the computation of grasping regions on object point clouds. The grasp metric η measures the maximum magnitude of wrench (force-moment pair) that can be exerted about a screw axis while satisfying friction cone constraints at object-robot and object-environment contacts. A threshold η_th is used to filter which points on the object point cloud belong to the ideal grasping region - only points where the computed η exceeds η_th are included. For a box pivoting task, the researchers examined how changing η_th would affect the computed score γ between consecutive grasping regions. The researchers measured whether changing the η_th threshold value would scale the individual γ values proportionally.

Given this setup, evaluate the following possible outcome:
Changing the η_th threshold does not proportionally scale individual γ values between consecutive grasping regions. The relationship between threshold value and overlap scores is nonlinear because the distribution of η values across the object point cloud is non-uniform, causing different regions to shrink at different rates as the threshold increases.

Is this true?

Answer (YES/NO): NO